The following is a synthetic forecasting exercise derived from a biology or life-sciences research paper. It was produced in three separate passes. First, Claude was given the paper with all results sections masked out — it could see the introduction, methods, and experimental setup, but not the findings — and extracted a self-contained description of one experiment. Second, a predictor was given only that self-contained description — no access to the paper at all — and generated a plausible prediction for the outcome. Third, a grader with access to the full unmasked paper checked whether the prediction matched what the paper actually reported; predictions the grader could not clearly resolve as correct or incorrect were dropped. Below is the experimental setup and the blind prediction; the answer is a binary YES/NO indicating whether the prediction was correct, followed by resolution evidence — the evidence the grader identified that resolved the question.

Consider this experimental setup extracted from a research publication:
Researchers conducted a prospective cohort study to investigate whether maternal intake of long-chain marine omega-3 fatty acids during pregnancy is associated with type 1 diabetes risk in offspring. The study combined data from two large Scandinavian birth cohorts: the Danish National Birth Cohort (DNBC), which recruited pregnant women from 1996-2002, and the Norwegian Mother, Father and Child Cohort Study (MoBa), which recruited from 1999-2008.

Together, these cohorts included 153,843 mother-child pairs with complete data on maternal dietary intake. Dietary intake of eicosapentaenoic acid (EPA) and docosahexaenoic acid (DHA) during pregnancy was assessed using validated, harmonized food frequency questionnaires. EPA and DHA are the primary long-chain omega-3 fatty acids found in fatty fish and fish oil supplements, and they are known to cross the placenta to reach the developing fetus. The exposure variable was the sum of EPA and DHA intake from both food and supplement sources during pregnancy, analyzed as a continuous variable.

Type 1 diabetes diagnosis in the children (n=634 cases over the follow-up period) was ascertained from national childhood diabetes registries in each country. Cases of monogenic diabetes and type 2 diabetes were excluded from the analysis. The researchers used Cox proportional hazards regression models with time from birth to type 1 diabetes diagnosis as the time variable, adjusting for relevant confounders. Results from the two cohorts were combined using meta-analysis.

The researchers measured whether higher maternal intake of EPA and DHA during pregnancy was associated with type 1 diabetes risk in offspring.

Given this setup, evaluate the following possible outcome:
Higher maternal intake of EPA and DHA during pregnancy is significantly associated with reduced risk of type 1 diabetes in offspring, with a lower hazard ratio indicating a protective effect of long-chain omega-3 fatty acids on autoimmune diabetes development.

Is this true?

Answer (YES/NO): NO